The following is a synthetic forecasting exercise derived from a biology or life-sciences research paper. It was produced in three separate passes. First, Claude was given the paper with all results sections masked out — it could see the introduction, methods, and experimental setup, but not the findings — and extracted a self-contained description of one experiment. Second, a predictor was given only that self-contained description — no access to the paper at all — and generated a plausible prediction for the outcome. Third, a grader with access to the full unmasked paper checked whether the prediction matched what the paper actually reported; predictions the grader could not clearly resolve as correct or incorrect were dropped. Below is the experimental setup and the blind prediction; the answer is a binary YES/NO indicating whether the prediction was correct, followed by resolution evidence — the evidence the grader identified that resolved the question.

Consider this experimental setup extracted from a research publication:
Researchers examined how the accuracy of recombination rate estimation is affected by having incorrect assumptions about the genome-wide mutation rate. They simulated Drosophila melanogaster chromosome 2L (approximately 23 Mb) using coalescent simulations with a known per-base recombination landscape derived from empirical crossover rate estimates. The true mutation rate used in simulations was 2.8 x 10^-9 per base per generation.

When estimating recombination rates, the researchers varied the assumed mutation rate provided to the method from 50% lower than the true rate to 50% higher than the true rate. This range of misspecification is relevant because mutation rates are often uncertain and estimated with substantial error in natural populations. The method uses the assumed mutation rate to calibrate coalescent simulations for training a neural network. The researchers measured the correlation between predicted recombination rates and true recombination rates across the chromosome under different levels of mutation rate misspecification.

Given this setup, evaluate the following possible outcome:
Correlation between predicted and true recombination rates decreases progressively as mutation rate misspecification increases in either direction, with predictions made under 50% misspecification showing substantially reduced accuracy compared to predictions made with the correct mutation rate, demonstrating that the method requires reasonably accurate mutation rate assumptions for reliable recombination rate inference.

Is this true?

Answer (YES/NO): NO